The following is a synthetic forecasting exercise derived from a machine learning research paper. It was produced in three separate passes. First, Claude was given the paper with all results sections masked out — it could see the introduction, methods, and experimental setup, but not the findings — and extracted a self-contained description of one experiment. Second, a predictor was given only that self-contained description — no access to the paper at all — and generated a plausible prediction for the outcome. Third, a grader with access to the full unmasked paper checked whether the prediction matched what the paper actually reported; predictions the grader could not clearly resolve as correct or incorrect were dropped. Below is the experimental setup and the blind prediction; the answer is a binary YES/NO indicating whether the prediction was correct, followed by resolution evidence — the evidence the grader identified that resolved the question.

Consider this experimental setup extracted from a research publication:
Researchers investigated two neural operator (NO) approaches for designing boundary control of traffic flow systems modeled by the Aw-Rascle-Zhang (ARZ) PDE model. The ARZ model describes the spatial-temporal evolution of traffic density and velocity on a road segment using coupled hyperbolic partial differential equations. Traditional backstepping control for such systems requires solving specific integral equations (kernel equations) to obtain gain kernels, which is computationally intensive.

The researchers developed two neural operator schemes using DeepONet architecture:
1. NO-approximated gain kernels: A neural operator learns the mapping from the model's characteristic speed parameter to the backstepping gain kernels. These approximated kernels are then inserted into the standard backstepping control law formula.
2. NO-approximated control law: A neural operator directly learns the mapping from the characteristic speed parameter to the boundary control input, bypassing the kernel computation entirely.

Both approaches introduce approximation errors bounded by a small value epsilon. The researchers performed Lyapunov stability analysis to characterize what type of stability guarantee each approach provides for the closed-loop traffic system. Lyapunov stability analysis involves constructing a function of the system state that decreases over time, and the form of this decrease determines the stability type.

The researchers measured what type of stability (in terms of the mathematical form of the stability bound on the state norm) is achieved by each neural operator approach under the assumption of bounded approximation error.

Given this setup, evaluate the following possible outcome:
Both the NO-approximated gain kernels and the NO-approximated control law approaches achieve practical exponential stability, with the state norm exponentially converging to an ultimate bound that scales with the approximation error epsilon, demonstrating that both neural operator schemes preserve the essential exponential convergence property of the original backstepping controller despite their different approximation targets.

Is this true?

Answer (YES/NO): NO